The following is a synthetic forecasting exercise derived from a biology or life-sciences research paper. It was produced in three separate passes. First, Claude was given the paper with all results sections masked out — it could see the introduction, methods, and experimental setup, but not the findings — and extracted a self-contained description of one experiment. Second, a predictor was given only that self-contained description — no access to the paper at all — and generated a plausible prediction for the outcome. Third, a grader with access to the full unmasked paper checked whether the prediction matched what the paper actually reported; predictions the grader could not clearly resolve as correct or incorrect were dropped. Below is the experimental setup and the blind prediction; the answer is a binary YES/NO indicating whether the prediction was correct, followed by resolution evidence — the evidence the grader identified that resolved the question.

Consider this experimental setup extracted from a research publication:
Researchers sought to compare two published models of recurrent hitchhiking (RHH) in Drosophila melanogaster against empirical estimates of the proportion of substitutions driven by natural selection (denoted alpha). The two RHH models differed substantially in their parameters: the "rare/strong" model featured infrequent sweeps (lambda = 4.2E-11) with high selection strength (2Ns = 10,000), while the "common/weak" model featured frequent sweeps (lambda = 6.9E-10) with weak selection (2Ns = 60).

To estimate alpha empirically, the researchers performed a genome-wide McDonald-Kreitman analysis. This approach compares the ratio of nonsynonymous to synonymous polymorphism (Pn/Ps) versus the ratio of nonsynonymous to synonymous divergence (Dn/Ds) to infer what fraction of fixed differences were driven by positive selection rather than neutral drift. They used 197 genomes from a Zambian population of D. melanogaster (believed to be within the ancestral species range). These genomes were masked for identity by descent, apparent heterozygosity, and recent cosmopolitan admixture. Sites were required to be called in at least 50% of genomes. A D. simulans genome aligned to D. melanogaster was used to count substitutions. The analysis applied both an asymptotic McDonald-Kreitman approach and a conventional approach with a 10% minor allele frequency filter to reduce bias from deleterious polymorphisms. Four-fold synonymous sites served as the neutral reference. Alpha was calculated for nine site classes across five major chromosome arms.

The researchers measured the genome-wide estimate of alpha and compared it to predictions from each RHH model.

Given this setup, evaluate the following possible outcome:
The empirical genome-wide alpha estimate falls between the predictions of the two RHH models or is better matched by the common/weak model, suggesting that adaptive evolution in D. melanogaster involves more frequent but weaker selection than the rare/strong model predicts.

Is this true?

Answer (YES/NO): YES